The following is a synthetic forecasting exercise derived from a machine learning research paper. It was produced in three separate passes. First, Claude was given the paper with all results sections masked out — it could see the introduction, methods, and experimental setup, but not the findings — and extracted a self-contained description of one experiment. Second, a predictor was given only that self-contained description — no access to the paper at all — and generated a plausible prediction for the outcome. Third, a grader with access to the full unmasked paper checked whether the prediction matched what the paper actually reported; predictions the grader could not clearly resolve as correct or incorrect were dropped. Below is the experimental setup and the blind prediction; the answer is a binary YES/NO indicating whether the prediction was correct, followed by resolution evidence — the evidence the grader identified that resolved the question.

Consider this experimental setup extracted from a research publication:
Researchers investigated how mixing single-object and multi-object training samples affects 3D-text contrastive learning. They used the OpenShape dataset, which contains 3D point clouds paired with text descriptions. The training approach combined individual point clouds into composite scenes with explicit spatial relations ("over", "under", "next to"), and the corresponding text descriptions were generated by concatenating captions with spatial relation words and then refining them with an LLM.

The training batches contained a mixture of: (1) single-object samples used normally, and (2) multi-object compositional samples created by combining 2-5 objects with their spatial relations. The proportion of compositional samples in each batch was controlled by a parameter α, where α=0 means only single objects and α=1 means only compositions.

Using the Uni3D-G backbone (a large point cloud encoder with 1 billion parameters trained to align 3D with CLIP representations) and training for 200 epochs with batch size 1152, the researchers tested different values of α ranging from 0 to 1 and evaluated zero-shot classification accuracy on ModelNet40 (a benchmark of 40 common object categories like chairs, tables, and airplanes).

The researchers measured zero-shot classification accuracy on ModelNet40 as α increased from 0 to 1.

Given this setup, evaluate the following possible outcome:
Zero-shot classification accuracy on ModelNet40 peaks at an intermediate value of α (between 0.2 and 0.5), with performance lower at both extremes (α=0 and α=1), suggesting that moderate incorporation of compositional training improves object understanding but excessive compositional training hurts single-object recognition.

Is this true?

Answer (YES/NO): YES